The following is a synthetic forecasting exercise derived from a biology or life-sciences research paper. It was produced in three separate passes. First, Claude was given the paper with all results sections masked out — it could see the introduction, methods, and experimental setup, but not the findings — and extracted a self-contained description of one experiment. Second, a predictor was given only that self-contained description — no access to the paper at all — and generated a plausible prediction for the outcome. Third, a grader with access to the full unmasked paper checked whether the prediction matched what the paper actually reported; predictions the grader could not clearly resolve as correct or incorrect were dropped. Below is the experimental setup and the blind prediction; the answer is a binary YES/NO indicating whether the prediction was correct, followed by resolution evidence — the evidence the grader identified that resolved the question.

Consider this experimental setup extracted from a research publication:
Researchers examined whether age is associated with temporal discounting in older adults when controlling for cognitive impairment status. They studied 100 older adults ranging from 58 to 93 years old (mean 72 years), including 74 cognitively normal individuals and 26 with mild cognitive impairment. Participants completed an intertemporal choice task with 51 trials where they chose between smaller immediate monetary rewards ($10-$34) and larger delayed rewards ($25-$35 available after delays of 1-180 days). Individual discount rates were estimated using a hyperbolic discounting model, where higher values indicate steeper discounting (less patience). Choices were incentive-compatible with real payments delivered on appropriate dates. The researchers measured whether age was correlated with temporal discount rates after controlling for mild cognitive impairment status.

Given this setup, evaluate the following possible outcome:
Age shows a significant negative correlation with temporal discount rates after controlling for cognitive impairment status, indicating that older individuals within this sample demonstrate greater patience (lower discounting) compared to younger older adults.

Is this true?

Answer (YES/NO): NO